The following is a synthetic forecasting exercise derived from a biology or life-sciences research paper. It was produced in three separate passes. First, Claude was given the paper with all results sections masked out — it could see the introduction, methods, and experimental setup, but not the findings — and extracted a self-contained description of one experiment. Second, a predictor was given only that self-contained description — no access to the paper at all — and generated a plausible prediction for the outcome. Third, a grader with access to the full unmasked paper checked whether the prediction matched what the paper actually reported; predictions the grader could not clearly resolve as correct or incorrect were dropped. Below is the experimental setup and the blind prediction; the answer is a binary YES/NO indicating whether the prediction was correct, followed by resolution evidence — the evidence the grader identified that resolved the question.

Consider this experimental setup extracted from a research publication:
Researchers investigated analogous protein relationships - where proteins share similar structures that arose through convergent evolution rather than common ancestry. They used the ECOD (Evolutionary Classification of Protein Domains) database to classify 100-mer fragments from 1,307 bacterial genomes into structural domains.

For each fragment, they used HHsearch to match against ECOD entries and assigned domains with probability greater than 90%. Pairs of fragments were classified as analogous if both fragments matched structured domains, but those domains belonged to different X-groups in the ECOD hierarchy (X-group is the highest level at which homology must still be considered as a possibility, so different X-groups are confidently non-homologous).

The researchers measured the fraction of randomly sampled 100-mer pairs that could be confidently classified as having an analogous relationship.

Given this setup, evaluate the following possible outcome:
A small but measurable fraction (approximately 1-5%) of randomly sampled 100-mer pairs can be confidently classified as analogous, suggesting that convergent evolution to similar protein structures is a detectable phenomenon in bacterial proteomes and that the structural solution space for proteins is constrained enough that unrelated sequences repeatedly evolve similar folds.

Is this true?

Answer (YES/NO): NO